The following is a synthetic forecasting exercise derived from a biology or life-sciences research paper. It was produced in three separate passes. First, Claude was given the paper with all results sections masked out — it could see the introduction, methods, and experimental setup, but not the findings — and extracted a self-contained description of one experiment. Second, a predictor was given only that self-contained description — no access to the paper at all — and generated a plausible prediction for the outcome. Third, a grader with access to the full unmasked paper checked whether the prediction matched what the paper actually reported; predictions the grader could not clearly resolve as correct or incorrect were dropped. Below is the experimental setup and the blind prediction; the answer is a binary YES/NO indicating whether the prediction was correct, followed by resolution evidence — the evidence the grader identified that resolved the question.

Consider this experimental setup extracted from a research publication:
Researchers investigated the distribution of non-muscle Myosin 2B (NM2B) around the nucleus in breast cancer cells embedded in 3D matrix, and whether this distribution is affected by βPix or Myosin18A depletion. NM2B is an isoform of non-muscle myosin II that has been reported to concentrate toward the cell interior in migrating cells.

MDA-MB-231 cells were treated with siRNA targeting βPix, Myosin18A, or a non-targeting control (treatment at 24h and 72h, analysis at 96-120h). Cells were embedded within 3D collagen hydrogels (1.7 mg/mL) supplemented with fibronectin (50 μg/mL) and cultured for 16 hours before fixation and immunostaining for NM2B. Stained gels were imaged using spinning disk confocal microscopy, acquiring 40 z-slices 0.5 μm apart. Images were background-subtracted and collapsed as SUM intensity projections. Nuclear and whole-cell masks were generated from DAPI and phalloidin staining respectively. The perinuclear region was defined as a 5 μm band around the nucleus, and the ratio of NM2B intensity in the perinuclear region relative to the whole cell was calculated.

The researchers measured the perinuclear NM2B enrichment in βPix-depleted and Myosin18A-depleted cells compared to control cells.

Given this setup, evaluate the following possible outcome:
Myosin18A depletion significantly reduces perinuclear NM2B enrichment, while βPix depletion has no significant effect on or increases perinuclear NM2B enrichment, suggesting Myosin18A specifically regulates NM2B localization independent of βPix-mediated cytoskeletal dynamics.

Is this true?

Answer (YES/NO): NO